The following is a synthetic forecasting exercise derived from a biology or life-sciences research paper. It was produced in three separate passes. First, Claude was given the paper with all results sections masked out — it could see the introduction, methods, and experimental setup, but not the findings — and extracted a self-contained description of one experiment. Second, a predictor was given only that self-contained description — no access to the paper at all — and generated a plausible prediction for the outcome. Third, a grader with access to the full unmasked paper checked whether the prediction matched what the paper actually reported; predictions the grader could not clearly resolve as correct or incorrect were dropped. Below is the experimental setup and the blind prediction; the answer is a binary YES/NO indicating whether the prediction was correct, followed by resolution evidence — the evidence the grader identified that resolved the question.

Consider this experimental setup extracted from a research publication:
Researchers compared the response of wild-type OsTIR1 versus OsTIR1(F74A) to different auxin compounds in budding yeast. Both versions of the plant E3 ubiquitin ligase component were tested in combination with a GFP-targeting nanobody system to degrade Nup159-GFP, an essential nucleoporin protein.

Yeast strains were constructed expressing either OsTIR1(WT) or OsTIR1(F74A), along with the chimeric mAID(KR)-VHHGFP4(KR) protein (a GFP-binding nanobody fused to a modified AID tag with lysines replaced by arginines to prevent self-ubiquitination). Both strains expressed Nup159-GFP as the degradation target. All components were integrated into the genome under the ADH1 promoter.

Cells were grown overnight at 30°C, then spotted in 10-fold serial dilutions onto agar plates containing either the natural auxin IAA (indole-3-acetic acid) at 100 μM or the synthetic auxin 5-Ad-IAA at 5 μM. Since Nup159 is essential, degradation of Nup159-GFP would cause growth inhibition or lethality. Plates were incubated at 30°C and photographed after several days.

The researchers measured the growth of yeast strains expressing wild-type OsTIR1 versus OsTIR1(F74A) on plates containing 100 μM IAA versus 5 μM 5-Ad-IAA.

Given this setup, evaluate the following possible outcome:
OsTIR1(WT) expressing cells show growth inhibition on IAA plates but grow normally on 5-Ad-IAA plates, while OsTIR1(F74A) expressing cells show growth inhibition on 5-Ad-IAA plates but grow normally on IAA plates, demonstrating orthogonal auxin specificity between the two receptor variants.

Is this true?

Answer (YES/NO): NO